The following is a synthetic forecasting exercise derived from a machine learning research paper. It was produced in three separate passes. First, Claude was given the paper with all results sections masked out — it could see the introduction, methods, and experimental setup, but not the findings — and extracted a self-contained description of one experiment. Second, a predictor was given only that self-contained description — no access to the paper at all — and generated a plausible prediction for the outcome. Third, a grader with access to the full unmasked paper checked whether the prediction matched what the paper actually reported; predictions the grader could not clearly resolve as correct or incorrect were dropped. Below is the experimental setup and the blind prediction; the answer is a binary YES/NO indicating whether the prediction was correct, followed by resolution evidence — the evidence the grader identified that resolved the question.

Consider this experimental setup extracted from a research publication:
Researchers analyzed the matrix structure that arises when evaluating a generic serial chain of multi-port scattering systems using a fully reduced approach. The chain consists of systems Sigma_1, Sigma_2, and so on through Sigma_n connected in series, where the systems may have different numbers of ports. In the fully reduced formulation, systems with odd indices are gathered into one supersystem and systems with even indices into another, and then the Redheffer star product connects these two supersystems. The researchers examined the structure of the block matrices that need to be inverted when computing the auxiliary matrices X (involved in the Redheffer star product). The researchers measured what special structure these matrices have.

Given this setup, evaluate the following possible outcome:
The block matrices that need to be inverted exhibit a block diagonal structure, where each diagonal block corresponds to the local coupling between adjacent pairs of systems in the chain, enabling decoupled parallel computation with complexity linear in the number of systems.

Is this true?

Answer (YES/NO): NO